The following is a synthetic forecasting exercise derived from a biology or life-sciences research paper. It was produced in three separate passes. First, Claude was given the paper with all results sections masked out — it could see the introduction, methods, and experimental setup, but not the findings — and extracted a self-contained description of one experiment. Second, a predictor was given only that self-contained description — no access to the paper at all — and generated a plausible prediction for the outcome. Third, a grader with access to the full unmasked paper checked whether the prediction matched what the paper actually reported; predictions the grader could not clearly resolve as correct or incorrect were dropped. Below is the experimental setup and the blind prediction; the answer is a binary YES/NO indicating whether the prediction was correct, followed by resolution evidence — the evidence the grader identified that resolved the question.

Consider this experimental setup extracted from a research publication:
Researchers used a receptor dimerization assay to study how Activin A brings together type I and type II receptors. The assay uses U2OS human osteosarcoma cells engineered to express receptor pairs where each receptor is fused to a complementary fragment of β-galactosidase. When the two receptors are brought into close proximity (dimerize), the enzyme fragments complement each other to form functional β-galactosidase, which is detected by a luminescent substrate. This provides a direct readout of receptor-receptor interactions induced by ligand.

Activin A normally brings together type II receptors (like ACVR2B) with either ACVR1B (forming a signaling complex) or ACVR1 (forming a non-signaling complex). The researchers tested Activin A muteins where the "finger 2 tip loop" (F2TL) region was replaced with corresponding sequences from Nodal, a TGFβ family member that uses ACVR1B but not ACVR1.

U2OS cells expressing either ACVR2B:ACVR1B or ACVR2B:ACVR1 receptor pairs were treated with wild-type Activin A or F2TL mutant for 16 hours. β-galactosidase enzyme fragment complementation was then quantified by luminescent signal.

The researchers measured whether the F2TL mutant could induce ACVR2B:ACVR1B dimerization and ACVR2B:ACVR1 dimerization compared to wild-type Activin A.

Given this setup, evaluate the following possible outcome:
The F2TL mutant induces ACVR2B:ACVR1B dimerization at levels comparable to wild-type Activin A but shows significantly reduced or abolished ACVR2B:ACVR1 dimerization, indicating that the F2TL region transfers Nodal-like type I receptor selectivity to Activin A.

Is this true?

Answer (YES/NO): YES